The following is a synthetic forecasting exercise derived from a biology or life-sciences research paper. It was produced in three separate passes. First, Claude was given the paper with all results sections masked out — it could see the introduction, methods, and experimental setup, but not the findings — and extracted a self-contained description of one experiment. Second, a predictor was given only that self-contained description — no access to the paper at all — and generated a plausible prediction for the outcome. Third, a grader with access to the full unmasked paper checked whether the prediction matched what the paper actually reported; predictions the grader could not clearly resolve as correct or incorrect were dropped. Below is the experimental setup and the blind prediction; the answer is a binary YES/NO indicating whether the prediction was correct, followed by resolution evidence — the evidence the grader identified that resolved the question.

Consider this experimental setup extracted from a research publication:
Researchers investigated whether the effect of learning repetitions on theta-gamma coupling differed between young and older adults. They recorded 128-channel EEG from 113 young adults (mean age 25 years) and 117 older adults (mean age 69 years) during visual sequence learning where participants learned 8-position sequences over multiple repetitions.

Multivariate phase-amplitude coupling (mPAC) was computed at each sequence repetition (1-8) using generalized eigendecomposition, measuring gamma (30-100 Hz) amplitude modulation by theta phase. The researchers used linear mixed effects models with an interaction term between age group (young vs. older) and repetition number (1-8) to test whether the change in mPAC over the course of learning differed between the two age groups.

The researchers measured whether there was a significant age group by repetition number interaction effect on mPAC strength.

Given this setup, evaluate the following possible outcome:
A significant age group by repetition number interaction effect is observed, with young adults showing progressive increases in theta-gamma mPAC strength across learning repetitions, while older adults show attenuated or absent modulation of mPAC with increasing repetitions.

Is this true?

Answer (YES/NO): NO